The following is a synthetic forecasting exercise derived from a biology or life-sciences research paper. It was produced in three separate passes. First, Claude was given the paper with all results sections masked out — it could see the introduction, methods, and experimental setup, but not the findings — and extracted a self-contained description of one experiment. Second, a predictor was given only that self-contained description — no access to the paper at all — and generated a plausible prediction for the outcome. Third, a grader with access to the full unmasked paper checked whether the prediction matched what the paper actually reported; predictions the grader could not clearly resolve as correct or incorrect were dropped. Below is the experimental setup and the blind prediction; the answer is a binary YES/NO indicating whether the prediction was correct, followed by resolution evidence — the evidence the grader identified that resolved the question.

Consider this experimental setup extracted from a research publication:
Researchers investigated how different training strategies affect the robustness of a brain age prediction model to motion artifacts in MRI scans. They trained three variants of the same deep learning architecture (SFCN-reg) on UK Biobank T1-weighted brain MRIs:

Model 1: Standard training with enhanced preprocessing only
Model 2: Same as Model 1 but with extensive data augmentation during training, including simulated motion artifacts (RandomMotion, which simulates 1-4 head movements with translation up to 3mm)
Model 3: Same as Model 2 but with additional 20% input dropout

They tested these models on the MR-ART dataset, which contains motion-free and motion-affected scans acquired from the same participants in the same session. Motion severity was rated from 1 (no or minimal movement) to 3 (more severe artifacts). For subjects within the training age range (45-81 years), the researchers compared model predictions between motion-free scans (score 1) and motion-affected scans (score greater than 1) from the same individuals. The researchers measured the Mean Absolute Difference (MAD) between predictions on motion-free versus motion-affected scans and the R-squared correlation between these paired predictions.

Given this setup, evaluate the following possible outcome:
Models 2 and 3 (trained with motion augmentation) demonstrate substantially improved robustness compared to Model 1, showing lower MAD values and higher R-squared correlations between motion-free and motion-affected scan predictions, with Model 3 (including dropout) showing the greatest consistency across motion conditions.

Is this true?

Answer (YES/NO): NO